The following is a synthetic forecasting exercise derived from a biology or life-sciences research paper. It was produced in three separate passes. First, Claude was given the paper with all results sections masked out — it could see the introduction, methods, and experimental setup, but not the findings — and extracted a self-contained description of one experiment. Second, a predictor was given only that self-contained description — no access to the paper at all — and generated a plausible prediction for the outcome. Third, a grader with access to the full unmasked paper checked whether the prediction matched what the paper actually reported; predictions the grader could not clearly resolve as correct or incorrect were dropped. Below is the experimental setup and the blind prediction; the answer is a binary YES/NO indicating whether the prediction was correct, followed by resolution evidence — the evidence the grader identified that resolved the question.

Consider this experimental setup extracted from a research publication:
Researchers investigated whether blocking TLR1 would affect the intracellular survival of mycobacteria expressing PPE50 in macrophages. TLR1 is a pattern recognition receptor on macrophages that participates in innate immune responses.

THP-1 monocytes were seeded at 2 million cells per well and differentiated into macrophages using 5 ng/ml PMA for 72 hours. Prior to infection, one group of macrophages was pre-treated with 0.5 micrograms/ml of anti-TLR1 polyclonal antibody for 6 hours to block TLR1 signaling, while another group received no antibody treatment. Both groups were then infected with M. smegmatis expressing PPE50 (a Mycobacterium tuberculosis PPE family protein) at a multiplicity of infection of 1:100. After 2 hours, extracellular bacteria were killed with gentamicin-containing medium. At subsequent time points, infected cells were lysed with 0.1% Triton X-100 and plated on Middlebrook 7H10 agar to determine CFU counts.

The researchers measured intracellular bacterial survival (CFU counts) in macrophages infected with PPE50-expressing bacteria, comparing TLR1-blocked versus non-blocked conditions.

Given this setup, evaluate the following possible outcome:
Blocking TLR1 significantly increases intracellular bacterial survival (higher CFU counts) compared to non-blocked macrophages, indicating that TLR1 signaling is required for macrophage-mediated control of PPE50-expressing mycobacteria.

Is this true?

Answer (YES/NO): YES